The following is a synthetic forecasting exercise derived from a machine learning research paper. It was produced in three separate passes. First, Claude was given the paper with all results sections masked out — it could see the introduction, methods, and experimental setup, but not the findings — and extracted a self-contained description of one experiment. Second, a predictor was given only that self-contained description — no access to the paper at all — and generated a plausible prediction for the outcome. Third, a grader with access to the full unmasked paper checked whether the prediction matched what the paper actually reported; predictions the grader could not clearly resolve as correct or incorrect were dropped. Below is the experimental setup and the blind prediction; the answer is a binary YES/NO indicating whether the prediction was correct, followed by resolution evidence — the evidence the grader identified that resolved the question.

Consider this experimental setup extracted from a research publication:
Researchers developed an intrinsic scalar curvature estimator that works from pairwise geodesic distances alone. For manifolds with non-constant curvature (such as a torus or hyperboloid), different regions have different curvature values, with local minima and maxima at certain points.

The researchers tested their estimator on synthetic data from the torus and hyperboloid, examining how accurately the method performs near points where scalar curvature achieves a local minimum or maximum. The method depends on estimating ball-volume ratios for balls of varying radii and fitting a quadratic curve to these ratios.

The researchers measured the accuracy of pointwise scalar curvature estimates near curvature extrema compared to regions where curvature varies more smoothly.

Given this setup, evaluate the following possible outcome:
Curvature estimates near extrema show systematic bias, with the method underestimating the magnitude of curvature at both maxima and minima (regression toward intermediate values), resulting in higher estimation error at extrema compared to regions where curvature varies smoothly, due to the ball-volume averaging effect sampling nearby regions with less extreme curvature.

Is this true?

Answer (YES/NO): YES